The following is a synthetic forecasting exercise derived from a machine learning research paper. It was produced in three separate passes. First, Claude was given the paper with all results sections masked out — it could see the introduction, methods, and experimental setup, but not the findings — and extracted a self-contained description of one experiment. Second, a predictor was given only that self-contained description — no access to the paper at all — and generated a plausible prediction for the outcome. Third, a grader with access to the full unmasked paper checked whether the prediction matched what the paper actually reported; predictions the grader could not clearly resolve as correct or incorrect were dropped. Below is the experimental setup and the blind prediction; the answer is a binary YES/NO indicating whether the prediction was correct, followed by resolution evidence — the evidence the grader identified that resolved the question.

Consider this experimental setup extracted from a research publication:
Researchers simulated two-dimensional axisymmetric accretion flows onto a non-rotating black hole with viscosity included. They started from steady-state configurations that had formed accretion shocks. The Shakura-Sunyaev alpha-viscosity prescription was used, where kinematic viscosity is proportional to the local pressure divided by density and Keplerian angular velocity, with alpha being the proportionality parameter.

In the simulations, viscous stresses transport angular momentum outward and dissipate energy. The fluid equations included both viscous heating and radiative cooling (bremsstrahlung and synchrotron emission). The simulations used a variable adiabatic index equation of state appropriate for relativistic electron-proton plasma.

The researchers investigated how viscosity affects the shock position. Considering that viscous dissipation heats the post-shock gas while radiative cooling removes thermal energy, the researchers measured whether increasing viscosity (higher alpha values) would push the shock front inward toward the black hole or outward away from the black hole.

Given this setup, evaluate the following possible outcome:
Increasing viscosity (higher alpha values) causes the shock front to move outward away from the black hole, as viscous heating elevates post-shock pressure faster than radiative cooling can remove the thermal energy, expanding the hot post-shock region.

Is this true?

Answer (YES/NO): YES